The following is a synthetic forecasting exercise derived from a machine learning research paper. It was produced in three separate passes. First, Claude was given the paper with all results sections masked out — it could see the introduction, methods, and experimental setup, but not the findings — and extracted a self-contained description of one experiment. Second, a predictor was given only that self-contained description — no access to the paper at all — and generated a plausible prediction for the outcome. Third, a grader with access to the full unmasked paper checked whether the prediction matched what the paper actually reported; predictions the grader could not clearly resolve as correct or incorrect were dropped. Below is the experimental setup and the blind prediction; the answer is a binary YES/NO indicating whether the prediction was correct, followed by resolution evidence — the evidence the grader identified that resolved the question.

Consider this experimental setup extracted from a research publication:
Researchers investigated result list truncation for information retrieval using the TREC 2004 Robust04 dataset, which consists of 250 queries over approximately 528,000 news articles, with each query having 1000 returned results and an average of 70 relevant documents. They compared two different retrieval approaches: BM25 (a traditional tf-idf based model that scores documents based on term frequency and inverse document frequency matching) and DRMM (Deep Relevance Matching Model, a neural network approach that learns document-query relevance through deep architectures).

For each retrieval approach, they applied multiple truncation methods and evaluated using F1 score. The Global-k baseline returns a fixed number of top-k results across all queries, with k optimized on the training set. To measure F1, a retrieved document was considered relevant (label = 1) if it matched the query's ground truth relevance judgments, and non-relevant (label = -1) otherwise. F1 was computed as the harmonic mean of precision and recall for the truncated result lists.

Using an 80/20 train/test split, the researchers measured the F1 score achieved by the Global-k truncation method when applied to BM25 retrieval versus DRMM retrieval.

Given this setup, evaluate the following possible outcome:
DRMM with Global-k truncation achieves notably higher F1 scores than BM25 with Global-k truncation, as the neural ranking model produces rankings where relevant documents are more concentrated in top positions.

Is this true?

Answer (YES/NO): NO